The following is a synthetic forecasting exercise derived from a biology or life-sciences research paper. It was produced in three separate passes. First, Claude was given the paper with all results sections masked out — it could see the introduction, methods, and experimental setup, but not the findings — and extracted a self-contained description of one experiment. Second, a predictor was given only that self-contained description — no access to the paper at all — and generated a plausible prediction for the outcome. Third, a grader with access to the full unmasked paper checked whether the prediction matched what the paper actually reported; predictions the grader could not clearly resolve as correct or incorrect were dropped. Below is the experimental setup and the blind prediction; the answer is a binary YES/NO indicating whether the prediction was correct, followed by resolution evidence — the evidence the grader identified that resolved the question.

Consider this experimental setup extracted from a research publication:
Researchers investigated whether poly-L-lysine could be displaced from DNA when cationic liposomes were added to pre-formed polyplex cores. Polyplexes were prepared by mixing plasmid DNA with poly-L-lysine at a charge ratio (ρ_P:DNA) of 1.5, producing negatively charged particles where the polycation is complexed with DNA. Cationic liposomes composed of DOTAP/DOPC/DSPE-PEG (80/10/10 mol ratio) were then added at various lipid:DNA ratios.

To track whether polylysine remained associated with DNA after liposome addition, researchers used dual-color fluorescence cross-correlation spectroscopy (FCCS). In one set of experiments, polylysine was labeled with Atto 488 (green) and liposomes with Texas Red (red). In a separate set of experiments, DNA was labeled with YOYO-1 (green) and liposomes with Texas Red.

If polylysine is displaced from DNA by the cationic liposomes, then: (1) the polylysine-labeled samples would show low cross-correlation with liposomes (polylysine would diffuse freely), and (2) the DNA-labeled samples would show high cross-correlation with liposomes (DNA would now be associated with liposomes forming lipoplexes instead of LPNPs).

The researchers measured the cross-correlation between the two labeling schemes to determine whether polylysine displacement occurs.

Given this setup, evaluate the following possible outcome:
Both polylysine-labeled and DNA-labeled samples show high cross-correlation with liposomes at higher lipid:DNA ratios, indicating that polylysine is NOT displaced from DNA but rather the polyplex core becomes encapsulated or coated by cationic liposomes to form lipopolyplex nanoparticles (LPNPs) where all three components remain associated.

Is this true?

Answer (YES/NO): YES